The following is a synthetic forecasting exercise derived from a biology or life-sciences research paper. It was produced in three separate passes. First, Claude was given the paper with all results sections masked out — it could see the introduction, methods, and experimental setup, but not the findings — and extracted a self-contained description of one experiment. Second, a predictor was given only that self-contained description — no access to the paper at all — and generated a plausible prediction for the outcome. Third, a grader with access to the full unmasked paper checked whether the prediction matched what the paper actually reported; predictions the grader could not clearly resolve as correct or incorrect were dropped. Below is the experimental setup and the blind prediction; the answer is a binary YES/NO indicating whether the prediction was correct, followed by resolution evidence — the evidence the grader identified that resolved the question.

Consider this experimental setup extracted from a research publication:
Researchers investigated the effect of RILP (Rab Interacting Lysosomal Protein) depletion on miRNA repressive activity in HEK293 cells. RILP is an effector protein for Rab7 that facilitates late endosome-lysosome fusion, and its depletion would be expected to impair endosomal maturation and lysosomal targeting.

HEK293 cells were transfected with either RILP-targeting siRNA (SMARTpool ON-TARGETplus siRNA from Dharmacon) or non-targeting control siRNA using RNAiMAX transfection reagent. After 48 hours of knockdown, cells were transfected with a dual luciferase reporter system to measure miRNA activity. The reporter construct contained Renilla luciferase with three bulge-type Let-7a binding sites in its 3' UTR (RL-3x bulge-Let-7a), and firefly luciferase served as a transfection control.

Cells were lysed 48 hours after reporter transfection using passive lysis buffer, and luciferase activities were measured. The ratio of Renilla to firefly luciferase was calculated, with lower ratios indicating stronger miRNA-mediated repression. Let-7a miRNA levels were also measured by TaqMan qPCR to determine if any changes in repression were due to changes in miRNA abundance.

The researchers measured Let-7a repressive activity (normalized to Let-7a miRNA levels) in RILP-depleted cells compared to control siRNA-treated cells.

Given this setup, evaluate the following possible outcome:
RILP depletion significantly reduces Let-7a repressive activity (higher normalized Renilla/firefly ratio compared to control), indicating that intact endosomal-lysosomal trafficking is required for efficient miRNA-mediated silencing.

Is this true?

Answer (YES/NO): YES